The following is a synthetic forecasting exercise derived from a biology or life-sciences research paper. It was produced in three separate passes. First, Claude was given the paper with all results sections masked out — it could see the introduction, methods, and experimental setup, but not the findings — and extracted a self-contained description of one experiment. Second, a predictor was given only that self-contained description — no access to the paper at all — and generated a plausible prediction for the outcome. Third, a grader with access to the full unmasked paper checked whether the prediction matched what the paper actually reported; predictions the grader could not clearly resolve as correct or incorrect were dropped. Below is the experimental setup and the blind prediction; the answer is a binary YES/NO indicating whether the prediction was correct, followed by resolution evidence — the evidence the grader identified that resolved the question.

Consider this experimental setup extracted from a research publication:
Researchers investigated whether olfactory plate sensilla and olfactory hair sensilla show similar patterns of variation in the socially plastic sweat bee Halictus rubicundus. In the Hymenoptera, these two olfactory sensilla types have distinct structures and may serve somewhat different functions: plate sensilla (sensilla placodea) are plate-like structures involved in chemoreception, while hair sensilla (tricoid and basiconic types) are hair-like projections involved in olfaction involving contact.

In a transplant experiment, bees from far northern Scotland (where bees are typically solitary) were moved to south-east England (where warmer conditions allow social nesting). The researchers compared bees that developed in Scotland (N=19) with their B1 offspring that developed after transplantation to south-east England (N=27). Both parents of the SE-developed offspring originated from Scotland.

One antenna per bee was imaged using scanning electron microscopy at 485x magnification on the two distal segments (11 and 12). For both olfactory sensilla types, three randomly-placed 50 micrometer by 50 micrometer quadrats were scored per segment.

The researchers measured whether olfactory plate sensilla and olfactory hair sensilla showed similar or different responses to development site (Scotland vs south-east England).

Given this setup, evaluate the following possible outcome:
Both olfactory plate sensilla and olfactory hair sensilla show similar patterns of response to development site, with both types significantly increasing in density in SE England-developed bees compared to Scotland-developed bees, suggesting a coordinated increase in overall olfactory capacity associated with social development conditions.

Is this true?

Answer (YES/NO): NO